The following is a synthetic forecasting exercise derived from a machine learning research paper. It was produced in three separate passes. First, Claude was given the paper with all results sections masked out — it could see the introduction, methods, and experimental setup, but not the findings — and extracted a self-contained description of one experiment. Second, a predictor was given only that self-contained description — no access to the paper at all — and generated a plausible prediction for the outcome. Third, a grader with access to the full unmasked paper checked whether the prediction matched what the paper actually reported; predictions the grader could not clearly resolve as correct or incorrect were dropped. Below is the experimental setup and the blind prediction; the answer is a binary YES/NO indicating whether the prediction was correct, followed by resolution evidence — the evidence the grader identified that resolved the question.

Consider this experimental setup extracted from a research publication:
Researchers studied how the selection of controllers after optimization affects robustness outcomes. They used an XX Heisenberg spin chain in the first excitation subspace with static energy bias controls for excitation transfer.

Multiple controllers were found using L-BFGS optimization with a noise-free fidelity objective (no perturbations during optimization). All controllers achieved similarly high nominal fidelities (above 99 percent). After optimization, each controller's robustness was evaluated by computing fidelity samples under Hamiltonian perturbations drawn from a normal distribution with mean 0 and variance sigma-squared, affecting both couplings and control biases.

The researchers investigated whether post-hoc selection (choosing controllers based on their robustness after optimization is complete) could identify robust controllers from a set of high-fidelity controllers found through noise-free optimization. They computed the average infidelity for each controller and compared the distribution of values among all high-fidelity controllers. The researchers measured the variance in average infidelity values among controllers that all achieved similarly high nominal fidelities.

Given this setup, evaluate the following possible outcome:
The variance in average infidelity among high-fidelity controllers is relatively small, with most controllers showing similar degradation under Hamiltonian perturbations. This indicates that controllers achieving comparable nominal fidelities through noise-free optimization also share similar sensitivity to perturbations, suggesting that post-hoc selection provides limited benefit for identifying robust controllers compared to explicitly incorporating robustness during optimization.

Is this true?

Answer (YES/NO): NO